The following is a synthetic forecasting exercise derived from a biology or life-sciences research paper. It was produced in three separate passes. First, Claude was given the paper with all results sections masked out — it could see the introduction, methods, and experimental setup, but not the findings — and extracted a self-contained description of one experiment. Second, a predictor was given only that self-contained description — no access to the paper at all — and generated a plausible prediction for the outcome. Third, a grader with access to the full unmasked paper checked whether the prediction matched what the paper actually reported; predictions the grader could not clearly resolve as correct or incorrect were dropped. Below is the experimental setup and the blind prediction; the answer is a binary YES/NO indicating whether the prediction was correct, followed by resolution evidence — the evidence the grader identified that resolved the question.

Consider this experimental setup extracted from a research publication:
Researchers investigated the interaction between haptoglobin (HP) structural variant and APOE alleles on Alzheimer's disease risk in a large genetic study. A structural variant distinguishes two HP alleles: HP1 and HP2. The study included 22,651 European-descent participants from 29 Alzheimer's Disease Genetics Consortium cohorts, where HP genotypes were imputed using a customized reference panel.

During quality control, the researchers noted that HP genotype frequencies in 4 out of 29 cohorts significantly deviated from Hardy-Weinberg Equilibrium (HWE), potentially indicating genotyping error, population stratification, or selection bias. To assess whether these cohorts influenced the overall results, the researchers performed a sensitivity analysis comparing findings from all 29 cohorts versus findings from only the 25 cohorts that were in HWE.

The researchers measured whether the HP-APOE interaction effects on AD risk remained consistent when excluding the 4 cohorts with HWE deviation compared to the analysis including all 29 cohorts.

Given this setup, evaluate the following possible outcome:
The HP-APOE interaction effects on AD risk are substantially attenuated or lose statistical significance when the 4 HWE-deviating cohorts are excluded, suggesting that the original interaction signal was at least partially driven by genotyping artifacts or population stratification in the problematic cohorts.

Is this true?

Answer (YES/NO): NO